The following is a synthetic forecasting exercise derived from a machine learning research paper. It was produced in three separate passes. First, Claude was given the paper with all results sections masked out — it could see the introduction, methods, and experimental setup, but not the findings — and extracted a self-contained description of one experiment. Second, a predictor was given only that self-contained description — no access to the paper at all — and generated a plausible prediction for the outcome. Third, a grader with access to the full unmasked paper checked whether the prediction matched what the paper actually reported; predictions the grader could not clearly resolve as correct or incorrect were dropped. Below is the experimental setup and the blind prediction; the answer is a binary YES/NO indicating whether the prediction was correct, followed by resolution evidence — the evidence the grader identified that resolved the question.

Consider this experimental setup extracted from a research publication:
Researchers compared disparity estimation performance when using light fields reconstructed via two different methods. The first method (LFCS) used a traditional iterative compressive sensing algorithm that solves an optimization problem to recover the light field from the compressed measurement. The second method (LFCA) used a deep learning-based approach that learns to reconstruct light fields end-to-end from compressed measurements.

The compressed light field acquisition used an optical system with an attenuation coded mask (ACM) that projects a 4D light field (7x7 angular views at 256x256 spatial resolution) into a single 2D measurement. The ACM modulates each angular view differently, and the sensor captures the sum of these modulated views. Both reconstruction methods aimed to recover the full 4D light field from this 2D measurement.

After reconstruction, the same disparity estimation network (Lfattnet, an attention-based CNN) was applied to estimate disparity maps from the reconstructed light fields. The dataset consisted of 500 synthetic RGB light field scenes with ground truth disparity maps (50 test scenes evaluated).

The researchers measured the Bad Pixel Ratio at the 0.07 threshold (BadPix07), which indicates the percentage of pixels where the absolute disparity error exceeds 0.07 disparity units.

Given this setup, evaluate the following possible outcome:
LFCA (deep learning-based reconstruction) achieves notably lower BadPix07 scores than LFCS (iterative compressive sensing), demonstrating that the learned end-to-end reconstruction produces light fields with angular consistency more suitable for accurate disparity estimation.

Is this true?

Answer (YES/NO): YES